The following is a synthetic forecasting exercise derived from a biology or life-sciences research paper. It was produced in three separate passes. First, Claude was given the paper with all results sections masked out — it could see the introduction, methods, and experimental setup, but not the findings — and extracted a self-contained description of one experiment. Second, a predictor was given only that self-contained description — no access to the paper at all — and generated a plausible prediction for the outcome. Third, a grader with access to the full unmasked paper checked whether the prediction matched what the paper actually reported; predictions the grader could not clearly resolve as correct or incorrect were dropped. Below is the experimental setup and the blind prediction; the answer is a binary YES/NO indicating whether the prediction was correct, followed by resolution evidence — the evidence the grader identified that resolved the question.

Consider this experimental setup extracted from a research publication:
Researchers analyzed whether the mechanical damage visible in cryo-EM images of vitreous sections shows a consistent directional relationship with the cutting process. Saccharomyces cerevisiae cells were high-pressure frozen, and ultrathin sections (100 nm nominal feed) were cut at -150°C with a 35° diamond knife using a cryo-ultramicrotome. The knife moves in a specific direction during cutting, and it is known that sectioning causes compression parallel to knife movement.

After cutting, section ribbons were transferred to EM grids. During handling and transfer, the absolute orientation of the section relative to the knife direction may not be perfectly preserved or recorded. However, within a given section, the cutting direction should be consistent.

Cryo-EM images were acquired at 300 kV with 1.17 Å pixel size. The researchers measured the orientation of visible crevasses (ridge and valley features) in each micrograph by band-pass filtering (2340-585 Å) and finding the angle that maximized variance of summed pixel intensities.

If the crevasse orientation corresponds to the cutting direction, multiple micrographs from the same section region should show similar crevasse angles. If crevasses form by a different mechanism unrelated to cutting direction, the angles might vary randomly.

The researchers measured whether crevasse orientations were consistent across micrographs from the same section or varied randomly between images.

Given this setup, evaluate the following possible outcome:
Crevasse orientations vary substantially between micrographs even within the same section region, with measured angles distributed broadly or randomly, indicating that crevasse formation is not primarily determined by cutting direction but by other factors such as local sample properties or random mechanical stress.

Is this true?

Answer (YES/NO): NO